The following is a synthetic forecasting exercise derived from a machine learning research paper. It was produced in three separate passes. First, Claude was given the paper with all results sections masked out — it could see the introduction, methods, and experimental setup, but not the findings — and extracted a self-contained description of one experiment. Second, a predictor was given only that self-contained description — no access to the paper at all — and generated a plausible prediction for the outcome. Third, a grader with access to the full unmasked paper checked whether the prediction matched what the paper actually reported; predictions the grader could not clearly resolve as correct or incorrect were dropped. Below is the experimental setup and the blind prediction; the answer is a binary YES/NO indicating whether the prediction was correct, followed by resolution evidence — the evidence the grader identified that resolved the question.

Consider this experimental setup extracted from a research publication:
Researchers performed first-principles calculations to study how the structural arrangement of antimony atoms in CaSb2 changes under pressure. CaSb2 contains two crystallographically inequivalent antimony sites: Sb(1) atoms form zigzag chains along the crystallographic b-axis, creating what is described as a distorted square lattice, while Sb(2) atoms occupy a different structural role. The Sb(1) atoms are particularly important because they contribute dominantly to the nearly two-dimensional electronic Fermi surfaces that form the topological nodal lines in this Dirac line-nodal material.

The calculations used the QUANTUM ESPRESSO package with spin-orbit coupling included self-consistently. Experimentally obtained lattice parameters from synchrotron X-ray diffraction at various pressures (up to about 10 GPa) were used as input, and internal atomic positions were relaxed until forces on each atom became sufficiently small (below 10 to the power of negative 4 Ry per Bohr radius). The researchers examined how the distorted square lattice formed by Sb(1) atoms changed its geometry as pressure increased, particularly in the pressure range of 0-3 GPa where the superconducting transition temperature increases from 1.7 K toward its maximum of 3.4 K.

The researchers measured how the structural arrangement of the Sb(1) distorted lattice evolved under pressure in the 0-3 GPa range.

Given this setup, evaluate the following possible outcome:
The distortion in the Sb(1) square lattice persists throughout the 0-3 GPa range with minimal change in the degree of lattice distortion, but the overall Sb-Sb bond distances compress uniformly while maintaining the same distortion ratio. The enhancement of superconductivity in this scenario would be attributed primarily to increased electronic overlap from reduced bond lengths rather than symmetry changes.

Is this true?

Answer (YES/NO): NO